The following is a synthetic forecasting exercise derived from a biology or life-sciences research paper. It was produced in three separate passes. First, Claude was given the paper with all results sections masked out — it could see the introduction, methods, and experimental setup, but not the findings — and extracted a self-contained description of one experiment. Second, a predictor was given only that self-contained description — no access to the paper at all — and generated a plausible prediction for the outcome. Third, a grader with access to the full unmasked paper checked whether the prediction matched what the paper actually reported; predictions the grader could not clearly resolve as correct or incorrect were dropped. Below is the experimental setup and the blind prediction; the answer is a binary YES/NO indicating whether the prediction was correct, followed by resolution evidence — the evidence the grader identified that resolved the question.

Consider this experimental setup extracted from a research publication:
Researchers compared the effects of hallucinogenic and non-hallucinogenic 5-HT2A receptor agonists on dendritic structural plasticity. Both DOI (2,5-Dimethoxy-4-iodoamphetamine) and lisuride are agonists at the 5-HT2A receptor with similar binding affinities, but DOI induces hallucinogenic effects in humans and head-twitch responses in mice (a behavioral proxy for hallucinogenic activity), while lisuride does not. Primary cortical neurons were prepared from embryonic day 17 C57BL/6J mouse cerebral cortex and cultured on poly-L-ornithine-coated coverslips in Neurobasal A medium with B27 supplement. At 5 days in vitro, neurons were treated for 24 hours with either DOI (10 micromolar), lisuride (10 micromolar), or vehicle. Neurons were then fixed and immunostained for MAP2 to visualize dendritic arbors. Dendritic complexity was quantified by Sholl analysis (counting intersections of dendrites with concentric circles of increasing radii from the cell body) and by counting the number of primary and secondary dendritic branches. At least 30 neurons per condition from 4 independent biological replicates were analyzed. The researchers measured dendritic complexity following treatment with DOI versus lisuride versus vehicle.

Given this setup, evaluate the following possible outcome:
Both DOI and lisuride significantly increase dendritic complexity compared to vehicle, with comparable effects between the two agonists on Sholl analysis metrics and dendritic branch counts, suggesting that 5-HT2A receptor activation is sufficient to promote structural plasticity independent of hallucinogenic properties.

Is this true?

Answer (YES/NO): YES